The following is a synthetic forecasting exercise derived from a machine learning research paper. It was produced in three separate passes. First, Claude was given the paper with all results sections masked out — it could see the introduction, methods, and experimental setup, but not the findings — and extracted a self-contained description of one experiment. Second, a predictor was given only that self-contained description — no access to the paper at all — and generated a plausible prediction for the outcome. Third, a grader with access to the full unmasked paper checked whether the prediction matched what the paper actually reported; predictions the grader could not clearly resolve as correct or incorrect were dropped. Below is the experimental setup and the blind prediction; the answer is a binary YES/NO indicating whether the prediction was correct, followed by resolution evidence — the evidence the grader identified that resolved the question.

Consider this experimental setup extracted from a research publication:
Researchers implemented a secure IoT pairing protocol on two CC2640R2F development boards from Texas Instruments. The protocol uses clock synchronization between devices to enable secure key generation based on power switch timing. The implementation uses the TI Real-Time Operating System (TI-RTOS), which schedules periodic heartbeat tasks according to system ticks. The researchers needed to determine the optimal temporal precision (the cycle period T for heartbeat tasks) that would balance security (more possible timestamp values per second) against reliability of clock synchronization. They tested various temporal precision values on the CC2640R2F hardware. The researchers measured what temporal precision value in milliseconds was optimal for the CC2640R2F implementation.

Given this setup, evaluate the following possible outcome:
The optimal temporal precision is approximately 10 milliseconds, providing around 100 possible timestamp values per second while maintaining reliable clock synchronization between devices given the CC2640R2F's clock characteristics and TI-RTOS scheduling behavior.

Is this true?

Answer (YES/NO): NO